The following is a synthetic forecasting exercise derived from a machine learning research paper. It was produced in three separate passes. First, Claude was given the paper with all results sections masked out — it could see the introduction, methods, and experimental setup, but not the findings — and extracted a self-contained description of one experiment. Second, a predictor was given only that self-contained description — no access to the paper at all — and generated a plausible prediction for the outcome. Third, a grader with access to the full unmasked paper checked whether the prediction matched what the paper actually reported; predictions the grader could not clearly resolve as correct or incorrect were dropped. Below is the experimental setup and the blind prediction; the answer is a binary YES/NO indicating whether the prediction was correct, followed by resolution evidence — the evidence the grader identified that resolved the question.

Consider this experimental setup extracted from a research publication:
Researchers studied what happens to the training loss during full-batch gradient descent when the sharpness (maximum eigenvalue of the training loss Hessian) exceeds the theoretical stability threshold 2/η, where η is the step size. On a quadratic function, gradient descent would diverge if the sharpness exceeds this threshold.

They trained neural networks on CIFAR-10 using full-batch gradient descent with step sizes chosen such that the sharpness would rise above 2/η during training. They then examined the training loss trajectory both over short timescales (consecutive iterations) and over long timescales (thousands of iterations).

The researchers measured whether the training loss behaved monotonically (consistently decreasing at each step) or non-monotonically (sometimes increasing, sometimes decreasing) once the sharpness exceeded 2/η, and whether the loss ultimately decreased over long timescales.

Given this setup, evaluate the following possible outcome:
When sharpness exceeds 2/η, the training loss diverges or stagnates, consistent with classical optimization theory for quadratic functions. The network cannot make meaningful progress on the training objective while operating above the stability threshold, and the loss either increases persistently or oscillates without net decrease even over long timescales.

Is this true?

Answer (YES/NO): NO